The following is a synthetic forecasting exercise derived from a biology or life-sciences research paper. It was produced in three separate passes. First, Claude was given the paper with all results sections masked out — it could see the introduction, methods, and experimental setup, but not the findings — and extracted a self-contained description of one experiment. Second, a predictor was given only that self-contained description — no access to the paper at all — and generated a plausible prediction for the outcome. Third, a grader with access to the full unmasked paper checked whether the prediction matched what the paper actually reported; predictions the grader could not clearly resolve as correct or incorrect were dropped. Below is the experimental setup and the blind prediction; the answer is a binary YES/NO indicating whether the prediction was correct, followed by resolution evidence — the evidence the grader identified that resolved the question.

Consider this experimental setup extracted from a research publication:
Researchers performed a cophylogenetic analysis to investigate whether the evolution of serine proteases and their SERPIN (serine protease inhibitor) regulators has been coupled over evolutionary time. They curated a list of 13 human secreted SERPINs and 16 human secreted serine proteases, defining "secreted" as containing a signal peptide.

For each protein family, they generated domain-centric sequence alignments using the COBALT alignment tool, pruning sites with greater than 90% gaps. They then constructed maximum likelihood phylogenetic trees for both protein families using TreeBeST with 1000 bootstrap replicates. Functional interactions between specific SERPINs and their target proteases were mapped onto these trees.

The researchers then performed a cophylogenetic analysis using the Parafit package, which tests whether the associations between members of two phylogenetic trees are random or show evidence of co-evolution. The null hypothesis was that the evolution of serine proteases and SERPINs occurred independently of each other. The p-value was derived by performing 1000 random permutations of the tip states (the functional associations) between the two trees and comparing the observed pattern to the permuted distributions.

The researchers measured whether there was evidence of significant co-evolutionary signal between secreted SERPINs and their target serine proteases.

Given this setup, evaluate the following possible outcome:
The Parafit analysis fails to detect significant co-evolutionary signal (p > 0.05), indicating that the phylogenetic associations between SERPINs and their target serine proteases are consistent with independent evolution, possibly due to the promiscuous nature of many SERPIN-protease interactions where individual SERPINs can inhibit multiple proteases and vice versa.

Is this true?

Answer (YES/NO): NO